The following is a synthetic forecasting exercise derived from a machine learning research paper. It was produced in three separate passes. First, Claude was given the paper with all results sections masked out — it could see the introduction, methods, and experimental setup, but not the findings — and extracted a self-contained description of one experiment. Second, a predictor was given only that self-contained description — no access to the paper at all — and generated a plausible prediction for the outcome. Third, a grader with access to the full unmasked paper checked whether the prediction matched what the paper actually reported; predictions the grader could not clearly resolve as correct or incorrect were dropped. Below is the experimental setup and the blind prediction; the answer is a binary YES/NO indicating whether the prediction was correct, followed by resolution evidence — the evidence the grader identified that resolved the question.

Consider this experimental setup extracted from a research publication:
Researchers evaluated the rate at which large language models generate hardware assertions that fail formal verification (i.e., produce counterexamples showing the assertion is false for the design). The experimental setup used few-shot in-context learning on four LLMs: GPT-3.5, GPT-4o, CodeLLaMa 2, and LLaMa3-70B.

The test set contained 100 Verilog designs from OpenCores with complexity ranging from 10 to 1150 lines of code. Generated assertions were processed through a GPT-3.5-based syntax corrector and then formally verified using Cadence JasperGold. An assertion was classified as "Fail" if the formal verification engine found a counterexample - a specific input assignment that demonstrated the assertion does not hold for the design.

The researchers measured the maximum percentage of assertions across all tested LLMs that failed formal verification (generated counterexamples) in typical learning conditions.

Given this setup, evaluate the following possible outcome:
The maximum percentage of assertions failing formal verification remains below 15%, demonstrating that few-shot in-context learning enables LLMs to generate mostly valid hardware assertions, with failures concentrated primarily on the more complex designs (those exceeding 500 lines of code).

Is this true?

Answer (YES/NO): NO